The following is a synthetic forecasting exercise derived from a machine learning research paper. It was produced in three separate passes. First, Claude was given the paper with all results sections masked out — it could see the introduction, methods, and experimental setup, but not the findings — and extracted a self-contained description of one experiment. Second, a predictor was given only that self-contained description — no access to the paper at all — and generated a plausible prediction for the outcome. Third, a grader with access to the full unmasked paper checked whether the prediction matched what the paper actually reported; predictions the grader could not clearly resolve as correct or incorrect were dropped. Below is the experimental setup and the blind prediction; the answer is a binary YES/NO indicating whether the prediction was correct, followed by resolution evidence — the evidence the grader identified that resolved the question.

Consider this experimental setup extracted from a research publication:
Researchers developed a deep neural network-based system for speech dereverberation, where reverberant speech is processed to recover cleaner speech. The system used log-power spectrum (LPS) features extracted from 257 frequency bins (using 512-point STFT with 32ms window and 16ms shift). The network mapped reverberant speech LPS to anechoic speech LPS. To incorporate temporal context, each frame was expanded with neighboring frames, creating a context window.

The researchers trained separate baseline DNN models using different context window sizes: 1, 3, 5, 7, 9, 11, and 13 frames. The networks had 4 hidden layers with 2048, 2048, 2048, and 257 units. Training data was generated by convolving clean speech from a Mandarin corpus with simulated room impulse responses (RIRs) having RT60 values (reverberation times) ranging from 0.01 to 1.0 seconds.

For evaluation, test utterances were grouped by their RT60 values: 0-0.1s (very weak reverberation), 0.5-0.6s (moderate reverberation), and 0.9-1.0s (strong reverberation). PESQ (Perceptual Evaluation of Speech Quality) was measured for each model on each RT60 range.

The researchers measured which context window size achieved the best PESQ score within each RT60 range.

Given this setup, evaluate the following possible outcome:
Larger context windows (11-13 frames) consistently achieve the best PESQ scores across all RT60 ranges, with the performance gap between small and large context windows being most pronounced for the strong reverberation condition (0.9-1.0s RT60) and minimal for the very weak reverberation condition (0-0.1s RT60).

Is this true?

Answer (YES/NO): NO